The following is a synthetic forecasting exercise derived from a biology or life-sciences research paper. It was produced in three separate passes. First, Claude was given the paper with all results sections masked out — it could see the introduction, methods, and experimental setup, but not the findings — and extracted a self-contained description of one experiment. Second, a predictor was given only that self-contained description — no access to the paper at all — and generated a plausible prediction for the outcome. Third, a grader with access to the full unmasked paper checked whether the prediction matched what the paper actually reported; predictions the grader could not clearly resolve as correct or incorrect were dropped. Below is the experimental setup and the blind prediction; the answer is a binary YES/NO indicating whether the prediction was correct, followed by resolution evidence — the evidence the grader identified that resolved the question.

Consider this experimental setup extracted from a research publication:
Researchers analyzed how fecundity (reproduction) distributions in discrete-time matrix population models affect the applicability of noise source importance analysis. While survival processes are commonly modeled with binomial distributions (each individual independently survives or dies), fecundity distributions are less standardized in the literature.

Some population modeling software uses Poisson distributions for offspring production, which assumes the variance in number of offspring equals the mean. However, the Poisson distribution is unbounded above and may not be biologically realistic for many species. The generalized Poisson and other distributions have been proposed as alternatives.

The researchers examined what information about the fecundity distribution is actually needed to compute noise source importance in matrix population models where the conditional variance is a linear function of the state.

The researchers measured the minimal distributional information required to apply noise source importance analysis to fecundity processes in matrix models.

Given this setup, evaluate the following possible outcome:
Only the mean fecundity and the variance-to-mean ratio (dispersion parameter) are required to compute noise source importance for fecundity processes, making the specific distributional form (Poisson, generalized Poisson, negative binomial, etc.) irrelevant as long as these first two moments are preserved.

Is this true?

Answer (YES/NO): YES